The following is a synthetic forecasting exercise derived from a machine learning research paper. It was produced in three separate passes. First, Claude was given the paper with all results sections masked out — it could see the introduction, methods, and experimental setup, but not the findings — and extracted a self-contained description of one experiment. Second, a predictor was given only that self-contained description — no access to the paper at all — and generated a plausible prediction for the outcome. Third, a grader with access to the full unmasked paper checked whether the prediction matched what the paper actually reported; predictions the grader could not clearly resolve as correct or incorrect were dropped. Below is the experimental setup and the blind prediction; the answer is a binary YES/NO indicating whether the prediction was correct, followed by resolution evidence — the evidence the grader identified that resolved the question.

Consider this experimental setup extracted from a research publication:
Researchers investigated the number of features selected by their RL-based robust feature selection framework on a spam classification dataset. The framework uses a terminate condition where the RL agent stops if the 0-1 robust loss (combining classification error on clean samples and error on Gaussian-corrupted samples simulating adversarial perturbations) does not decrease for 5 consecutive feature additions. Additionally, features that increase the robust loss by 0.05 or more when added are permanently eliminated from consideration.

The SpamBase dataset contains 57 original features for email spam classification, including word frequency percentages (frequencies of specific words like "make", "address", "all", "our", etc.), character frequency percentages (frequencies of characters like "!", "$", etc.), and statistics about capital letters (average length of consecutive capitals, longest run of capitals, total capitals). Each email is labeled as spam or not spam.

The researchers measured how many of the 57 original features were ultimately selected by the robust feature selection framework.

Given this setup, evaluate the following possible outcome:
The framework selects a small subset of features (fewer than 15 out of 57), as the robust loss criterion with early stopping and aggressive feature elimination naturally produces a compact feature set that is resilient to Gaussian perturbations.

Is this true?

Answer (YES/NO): YES